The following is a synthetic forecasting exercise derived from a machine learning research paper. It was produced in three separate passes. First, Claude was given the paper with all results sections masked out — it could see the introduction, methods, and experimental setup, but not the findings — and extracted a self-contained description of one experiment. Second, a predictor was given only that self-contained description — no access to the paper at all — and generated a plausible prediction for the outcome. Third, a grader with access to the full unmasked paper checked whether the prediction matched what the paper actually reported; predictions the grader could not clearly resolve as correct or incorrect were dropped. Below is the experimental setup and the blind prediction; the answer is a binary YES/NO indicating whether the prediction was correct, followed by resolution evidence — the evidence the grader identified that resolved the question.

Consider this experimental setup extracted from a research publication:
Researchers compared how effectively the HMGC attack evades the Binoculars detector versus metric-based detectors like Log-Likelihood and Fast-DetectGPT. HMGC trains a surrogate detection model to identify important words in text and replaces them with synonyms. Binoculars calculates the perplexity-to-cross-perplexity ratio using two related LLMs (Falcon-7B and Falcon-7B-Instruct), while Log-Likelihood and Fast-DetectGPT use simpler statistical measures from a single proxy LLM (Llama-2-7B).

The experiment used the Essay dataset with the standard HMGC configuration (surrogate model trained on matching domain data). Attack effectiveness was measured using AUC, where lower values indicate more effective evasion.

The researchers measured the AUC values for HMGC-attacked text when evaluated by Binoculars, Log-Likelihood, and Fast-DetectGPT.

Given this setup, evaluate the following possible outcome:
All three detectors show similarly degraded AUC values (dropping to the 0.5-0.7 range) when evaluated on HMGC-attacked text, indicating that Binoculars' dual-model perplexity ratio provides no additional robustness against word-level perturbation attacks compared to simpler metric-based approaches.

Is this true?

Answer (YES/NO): NO